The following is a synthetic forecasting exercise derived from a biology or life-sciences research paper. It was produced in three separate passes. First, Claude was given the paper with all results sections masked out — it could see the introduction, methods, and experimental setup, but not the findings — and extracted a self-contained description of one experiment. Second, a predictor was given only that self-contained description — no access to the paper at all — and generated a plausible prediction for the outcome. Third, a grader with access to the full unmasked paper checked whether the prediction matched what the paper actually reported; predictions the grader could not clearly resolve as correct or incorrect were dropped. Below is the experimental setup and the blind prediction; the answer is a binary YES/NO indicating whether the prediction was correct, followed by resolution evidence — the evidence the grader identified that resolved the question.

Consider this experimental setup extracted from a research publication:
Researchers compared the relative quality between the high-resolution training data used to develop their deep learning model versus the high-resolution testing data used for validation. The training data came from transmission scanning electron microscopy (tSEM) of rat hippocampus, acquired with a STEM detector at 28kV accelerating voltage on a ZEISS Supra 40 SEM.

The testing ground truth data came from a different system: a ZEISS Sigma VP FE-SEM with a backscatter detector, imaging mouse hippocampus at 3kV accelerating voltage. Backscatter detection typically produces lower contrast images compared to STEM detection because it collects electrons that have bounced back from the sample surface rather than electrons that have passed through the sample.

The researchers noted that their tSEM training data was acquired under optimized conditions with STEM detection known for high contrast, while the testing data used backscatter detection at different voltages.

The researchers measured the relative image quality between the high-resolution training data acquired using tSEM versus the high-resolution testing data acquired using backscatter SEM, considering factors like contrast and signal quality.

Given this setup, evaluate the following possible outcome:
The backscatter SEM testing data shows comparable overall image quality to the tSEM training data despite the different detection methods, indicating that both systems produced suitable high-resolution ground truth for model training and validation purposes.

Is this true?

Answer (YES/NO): NO